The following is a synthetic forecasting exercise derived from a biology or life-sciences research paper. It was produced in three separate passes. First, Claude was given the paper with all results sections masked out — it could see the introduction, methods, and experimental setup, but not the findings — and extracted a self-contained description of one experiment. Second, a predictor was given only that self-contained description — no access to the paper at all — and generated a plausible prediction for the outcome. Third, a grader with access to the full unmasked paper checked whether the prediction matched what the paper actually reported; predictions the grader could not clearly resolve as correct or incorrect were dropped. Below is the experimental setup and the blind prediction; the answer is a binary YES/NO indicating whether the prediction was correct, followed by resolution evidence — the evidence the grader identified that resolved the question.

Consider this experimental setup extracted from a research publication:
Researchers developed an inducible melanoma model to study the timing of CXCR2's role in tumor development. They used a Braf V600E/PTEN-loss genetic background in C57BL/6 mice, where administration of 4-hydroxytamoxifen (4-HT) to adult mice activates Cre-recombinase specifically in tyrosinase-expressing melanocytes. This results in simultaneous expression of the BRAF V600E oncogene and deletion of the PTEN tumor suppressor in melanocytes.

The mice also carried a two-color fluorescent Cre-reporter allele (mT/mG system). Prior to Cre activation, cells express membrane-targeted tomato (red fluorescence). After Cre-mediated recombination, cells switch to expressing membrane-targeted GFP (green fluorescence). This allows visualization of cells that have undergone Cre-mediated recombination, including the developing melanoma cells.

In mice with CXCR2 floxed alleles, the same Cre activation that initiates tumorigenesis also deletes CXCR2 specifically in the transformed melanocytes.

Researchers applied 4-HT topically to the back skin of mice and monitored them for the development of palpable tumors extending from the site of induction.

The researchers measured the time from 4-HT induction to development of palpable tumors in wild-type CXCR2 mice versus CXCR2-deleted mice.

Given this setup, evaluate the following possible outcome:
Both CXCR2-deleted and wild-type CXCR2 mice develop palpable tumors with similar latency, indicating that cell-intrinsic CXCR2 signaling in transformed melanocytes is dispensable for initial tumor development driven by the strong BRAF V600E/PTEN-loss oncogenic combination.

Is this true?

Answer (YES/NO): NO